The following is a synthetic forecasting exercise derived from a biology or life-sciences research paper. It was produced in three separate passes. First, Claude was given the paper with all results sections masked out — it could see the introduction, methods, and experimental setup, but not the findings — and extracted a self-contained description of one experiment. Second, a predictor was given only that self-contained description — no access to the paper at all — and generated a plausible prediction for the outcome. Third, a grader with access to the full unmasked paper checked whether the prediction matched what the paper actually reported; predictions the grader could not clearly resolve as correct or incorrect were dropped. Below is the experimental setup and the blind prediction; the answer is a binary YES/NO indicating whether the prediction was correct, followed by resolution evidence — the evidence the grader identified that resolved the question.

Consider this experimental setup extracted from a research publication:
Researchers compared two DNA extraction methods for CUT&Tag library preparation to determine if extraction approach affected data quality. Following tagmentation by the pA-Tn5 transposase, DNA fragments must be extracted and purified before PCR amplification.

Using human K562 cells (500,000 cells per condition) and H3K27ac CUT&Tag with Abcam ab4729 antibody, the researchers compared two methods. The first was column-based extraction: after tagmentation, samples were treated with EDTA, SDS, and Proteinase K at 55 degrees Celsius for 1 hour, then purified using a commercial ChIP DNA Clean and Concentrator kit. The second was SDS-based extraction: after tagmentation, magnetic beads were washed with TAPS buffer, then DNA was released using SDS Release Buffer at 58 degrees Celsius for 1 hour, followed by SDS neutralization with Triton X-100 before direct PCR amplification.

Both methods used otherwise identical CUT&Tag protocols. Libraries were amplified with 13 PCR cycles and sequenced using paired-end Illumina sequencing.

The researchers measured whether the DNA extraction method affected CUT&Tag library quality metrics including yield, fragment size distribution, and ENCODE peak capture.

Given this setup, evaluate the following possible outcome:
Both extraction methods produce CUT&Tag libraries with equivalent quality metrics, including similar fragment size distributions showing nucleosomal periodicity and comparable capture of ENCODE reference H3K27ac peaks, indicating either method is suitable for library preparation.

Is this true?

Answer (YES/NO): NO